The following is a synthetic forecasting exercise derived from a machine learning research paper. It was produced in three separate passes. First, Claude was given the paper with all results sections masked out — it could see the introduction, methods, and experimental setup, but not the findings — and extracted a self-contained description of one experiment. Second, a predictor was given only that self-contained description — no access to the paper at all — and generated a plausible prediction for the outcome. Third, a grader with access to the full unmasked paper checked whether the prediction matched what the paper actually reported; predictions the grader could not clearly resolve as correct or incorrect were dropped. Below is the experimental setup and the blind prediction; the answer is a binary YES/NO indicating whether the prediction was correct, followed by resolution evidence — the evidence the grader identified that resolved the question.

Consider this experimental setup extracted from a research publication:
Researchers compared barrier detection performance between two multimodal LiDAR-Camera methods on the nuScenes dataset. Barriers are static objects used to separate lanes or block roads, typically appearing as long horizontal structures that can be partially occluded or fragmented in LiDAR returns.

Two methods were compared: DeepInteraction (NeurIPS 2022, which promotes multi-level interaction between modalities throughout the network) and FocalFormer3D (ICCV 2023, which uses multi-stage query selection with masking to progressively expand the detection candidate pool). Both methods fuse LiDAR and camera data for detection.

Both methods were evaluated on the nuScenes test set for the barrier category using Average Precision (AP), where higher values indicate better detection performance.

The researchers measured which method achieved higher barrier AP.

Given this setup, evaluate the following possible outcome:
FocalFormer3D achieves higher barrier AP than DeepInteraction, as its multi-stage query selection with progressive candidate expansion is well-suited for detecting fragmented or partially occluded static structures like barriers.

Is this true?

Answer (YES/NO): NO